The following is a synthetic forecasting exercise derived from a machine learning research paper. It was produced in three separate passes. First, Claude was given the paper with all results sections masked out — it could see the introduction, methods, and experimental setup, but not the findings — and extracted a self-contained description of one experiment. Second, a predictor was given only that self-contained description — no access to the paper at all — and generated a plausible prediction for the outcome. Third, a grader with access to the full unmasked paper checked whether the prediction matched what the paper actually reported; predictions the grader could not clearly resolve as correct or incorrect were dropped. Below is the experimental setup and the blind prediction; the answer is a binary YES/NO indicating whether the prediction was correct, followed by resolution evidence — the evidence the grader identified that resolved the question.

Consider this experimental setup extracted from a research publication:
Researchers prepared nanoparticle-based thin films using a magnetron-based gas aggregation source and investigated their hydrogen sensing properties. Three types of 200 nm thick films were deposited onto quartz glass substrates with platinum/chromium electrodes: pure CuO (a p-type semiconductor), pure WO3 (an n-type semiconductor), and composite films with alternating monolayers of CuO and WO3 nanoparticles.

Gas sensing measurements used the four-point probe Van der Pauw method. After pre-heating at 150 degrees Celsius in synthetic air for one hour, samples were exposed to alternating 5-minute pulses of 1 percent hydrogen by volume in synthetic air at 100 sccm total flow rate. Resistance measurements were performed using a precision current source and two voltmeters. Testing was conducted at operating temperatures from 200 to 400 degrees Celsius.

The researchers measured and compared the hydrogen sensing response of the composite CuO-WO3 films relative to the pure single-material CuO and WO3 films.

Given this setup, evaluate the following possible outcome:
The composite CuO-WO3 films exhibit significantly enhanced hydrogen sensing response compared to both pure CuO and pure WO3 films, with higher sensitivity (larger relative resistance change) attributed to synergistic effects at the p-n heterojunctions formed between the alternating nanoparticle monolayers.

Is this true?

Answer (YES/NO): NO